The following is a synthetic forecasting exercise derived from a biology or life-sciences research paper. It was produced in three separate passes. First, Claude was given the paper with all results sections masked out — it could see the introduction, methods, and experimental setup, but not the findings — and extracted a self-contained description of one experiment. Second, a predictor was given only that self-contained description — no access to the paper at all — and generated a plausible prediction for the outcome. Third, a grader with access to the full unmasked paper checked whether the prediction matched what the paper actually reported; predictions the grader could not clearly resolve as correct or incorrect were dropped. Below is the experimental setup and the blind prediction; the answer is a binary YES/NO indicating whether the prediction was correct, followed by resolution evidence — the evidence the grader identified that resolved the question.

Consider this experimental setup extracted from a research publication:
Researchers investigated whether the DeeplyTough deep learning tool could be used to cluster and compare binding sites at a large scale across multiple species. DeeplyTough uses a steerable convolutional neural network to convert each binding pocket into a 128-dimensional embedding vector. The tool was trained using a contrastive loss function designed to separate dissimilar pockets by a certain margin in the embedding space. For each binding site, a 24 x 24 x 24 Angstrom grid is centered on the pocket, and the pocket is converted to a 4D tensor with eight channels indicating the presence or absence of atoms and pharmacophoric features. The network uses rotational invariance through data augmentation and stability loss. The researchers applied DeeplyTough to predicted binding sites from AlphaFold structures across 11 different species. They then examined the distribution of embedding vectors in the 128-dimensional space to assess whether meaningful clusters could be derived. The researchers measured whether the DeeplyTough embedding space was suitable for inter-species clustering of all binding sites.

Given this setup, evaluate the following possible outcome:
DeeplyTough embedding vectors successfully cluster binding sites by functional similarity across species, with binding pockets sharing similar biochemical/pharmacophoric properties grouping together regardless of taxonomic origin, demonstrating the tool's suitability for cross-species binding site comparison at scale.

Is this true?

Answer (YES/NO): NO